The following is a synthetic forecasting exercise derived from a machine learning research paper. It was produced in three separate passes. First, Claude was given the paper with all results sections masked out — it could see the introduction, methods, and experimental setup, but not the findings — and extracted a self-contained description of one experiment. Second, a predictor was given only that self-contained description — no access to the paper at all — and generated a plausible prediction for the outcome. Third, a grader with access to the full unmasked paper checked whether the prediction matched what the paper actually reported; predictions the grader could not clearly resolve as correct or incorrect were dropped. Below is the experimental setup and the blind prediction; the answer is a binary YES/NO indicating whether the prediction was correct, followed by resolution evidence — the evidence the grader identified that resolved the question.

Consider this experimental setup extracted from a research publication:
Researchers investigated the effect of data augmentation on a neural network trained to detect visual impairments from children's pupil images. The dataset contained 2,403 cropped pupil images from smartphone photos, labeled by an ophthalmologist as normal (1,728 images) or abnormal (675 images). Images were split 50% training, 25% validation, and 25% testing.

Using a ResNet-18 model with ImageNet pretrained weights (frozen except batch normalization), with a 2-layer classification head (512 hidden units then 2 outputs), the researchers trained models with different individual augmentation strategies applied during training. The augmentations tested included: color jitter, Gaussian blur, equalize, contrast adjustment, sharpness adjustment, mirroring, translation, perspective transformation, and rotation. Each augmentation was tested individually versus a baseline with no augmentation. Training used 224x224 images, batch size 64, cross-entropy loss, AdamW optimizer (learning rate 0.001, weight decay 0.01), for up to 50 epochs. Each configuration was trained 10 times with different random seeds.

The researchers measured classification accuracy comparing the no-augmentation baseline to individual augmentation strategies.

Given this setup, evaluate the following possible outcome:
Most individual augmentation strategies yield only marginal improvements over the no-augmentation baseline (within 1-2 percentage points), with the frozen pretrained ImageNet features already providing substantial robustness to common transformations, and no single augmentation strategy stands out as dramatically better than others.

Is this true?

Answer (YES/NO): NO